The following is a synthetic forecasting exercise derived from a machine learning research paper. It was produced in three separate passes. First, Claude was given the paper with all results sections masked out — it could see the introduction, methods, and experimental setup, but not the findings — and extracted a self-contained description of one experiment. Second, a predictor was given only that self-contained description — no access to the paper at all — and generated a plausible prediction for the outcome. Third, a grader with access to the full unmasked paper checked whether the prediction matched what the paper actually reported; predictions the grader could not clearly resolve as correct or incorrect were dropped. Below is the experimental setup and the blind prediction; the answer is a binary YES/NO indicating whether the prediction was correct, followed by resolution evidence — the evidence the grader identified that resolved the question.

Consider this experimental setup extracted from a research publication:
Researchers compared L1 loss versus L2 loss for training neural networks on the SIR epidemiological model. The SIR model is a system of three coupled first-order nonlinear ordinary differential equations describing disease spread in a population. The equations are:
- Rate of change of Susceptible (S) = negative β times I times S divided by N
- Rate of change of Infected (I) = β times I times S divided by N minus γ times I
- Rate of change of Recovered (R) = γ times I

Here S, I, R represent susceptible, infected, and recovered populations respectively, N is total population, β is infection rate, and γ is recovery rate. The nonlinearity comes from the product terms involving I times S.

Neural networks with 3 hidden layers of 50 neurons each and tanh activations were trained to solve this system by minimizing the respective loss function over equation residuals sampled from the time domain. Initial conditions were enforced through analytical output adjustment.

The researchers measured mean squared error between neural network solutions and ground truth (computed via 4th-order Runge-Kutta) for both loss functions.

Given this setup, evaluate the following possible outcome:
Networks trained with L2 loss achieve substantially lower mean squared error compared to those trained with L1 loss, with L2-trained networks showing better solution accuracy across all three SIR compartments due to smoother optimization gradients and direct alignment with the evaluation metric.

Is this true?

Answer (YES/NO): YES